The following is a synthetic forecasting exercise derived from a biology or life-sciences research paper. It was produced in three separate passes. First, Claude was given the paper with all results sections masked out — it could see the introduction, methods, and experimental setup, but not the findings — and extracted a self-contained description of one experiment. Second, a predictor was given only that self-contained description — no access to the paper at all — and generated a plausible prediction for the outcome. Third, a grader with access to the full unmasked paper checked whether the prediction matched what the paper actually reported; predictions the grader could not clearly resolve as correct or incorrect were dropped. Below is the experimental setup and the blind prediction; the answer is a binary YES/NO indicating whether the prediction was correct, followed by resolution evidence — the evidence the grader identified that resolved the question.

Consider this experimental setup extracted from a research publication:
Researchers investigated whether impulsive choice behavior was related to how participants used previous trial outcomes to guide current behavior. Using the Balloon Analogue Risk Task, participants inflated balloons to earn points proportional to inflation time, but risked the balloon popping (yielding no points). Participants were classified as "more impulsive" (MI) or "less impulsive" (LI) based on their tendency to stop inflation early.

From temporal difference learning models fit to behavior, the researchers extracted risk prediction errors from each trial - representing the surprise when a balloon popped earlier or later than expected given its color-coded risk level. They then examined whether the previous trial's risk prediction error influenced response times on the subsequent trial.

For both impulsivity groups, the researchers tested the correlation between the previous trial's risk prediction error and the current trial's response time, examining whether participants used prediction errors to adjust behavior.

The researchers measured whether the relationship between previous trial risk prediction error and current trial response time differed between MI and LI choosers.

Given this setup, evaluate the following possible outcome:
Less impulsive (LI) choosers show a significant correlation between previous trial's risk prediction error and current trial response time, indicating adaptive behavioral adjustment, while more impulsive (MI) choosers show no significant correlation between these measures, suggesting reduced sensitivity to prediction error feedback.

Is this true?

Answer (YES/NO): NO